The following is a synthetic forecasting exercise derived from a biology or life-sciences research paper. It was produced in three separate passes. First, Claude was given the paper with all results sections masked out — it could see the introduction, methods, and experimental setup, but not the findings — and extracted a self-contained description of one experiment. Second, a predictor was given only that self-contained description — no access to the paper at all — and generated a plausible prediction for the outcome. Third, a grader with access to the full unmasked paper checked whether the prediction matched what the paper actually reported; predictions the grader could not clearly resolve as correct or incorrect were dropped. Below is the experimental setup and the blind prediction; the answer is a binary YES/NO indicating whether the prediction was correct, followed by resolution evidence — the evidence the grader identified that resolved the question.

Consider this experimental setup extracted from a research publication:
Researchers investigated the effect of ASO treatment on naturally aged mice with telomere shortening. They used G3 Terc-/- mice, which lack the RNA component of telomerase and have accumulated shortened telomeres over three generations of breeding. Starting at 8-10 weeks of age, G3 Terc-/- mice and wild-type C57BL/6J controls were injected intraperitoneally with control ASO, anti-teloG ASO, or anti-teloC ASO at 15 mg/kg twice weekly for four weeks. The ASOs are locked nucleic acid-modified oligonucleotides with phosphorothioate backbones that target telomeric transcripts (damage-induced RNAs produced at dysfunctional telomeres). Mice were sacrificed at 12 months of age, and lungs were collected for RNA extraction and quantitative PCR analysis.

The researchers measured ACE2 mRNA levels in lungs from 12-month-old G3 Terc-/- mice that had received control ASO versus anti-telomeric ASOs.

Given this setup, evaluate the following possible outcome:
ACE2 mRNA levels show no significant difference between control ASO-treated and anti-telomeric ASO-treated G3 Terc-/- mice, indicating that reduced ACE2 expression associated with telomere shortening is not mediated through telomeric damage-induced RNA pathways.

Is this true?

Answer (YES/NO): NO